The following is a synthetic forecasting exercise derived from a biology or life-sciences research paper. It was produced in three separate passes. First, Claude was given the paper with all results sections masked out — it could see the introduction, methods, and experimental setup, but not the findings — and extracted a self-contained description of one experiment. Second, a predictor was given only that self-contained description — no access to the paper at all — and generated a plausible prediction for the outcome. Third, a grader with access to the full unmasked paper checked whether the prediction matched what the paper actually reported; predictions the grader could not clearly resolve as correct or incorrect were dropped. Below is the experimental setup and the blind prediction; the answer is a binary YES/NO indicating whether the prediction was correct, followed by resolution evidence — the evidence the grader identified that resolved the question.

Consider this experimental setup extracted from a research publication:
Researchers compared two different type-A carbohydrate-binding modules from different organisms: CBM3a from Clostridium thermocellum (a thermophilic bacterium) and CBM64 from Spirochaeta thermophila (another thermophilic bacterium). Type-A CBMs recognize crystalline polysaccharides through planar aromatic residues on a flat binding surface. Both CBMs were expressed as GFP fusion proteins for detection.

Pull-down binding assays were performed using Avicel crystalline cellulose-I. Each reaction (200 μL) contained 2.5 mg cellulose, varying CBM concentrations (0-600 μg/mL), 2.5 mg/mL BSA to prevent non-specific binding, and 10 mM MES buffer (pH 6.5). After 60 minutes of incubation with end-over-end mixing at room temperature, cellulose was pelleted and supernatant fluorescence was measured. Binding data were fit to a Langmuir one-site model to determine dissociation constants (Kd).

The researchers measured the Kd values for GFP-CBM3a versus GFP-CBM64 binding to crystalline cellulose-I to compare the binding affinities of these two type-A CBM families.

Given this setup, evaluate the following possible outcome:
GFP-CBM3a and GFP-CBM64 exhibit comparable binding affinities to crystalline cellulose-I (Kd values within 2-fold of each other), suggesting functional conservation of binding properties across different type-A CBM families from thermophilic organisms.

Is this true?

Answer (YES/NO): YES